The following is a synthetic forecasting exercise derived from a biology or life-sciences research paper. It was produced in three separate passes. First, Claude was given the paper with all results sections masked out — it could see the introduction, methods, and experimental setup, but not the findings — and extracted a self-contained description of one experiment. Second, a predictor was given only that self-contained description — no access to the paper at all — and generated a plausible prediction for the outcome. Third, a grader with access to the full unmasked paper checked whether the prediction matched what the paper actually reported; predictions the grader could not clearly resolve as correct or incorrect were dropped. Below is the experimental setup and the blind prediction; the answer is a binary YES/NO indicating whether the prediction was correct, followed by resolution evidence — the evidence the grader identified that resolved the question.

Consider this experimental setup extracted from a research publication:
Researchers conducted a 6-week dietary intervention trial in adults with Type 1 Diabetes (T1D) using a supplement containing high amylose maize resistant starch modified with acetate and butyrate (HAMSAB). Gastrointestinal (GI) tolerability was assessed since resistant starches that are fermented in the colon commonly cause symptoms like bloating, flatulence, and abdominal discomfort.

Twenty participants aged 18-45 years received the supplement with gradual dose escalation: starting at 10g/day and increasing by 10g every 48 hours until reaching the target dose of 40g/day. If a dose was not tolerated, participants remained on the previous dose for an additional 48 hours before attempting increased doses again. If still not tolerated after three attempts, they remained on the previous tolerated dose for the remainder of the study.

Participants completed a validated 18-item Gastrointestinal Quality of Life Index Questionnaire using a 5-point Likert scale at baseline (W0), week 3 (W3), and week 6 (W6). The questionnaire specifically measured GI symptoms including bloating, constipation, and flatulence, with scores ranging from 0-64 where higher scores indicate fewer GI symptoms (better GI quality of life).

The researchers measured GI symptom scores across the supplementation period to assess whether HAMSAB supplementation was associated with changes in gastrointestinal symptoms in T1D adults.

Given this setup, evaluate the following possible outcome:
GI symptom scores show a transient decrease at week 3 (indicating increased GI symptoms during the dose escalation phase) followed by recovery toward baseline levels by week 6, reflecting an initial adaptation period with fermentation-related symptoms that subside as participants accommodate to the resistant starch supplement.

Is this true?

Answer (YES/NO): NO